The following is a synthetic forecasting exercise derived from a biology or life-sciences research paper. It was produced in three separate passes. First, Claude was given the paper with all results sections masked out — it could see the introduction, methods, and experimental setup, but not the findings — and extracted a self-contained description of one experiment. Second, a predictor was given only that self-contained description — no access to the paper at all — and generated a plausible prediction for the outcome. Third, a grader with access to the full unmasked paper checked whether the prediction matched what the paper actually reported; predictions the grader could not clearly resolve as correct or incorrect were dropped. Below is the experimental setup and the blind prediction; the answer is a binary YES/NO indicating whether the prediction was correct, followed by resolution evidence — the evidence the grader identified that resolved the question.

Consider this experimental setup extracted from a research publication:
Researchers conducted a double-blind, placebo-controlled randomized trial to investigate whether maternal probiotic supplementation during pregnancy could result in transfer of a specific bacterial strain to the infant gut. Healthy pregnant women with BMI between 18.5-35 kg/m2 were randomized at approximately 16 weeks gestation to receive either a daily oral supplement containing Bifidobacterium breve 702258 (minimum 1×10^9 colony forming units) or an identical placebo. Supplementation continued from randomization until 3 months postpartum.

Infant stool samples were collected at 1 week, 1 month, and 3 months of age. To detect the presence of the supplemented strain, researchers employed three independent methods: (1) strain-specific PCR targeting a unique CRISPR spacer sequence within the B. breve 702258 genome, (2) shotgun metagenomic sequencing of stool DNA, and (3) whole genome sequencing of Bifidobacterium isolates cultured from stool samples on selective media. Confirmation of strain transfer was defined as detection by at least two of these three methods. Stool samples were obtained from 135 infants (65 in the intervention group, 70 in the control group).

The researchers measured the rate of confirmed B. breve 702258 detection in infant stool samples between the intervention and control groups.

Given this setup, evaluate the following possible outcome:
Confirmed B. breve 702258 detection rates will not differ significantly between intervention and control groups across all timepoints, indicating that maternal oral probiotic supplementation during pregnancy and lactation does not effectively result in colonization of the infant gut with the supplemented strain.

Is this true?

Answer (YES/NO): YES